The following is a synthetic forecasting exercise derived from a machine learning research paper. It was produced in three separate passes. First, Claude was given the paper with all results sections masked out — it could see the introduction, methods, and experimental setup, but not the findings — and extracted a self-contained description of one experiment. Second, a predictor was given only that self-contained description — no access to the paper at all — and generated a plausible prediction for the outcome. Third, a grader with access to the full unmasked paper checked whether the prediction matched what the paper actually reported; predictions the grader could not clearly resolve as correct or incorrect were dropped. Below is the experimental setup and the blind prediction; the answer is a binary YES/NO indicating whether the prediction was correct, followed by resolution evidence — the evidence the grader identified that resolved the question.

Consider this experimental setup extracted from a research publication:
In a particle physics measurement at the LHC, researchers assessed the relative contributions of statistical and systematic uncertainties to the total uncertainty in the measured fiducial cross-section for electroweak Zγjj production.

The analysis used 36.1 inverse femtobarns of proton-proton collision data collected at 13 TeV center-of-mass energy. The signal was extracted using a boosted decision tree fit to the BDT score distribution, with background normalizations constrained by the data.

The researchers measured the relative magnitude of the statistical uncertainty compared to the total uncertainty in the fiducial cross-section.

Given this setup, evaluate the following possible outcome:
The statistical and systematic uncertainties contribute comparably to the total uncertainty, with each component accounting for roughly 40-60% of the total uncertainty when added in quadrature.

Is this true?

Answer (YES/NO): YES